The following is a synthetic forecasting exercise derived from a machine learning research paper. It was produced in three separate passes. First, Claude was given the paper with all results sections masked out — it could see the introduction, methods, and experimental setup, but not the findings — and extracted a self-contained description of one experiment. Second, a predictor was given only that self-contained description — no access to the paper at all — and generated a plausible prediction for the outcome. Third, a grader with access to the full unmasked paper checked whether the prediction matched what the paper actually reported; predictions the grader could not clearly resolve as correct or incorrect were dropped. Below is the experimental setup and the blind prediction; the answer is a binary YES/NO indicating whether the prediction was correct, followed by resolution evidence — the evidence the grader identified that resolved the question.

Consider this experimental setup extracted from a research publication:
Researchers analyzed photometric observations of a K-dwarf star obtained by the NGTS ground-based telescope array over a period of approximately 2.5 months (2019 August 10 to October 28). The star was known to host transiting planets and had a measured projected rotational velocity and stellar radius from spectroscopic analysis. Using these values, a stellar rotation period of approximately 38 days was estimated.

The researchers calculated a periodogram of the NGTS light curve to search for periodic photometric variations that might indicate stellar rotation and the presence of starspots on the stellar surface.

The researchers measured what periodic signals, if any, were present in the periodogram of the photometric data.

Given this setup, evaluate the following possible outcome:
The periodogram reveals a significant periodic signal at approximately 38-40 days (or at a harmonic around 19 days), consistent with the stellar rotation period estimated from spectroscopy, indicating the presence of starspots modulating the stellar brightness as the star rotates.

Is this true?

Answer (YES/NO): NO